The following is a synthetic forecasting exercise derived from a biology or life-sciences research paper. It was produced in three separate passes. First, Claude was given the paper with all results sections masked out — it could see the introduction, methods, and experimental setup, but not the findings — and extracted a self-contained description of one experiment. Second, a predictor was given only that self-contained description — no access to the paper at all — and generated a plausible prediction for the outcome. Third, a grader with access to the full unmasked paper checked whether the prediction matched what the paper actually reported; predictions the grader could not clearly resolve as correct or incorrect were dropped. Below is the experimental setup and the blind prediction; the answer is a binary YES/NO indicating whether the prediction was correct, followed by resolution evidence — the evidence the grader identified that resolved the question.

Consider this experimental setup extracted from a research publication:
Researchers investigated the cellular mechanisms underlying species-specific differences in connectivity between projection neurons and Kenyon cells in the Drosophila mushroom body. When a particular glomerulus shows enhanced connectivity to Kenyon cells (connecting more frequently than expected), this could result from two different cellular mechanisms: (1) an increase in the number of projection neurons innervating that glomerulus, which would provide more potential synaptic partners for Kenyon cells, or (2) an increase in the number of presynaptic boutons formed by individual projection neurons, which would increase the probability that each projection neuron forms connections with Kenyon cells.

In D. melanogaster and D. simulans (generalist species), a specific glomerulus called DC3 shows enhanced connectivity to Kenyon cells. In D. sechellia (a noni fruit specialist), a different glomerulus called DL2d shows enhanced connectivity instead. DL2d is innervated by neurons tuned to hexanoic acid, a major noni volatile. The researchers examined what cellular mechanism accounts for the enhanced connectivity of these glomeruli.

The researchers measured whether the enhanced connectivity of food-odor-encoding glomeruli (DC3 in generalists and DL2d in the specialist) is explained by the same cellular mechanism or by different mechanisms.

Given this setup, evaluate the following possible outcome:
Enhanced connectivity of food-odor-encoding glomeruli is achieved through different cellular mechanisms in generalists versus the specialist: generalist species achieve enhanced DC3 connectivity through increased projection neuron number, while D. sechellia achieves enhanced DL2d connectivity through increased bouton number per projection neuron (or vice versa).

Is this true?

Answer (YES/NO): YES